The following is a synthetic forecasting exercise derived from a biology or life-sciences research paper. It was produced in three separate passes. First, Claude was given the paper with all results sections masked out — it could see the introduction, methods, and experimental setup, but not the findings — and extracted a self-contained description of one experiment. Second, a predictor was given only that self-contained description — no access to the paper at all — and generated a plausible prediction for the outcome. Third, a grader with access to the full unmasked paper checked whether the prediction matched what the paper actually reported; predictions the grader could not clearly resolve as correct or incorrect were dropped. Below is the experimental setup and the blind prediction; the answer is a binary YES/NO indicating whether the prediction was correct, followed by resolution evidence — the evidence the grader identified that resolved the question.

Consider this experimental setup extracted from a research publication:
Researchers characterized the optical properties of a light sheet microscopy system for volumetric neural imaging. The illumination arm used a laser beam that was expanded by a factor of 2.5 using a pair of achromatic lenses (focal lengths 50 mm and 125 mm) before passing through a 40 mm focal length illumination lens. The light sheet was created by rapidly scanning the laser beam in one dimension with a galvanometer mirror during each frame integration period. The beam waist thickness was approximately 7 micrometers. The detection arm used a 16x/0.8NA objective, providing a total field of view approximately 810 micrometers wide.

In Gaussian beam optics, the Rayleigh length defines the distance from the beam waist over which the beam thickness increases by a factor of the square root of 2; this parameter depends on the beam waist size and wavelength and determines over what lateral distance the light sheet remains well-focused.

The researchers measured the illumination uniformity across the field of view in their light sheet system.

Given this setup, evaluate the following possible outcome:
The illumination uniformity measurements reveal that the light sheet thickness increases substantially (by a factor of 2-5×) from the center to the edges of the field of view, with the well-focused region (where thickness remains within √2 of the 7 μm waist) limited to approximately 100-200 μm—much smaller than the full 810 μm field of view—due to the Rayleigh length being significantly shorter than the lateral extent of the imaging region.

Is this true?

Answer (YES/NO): NO